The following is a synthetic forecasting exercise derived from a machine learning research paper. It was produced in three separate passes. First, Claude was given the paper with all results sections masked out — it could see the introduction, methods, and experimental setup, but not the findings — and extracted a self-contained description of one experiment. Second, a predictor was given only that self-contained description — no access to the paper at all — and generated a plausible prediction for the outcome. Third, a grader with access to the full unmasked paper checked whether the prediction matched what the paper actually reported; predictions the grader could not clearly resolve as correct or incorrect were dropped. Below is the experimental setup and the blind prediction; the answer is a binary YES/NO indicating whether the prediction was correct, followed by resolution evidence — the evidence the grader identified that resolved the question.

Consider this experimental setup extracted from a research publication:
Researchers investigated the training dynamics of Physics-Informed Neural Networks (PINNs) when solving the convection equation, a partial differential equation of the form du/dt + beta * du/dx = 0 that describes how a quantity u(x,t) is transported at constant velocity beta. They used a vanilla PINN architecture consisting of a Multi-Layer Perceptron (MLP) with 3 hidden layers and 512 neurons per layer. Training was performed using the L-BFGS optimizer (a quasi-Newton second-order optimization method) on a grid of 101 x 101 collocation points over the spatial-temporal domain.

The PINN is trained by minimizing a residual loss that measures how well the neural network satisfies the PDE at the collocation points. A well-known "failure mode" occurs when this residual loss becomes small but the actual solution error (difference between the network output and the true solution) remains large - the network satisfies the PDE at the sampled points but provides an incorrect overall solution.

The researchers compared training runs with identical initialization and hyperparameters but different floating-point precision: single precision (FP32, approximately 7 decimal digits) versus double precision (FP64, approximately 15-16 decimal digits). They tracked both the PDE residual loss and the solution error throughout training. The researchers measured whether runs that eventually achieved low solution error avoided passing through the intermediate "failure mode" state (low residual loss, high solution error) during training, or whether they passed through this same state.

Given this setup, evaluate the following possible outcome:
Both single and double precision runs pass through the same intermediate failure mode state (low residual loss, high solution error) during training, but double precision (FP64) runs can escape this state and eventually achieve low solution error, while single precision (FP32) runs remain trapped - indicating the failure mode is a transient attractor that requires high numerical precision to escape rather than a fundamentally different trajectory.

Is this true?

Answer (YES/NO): YES